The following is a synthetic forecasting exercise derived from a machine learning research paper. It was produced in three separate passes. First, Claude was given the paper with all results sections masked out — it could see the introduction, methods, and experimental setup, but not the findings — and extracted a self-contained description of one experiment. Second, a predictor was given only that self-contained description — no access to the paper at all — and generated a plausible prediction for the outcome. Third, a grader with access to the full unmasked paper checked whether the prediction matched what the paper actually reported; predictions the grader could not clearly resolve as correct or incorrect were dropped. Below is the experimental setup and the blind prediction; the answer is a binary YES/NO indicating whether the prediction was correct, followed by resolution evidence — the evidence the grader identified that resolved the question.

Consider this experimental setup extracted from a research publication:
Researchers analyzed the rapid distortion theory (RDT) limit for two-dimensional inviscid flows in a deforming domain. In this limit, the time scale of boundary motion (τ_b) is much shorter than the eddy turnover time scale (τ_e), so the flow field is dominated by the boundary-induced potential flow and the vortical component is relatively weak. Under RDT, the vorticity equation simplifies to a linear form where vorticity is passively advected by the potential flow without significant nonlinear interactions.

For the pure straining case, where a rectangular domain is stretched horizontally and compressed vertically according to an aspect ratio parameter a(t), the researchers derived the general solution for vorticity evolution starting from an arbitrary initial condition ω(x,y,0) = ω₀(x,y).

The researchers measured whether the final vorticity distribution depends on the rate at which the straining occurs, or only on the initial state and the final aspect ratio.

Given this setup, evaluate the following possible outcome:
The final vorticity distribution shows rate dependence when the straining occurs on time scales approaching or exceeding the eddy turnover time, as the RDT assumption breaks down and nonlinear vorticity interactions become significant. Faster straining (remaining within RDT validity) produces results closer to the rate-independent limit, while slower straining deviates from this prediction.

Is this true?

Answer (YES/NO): NO